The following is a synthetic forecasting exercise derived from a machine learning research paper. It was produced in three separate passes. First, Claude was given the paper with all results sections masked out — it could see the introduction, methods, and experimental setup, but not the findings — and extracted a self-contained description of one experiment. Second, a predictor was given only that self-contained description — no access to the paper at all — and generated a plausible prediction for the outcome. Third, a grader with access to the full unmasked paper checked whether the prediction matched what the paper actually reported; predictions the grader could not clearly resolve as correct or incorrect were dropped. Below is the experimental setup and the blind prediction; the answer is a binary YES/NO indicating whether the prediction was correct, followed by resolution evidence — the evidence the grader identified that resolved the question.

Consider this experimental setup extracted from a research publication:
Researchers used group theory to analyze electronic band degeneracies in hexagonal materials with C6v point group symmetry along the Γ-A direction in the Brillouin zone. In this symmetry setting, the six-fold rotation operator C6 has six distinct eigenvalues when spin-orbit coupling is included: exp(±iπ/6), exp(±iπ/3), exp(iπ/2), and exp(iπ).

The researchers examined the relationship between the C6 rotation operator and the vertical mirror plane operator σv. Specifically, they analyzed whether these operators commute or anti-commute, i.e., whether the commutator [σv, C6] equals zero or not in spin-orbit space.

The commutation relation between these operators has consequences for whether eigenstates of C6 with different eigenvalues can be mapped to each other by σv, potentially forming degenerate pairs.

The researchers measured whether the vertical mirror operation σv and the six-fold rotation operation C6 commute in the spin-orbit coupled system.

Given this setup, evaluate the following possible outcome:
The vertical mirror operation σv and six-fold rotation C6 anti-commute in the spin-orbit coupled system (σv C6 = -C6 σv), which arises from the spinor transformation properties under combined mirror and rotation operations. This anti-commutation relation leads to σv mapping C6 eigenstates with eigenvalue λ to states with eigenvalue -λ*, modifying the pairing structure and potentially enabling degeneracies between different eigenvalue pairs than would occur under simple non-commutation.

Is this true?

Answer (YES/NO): NO